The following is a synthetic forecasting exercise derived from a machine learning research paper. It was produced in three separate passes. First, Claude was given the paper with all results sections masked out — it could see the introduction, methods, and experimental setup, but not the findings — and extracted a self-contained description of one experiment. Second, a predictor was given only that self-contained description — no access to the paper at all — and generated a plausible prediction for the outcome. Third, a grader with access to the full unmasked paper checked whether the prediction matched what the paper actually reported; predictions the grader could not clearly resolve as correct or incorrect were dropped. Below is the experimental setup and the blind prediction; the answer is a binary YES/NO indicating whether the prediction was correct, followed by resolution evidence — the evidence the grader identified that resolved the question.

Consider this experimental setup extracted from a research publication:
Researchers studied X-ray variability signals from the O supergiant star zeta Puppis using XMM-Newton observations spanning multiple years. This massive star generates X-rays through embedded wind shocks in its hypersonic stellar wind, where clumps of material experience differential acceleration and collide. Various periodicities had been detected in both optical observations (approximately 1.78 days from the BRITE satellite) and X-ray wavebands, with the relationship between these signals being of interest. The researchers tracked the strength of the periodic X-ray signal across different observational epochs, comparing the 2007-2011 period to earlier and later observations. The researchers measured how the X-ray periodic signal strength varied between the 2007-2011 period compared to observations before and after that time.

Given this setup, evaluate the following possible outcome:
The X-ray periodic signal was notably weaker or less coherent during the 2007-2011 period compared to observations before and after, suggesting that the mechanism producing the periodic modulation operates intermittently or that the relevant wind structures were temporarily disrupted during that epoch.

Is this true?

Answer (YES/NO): NO